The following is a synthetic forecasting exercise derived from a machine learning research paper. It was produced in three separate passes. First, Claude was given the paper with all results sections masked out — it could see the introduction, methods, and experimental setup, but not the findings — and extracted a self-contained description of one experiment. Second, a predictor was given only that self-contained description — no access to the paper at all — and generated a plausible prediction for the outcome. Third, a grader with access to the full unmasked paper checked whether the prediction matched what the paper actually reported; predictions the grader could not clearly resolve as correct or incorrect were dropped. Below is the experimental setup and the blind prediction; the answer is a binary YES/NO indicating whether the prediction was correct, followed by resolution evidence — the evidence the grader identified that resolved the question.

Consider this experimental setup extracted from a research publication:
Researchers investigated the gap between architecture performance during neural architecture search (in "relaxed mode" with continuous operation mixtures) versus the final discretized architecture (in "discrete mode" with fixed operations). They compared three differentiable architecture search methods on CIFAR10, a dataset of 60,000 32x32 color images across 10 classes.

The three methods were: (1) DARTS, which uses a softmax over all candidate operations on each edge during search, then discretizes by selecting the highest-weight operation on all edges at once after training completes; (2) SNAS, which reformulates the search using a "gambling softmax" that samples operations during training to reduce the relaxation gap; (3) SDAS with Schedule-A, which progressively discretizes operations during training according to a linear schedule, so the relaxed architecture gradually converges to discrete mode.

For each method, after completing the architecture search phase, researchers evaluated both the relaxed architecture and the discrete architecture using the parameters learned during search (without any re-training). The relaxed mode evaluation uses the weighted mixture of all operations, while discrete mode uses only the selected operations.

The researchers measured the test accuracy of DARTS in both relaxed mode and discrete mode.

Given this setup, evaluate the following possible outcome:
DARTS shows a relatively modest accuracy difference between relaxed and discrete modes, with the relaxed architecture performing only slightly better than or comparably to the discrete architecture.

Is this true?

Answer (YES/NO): NO